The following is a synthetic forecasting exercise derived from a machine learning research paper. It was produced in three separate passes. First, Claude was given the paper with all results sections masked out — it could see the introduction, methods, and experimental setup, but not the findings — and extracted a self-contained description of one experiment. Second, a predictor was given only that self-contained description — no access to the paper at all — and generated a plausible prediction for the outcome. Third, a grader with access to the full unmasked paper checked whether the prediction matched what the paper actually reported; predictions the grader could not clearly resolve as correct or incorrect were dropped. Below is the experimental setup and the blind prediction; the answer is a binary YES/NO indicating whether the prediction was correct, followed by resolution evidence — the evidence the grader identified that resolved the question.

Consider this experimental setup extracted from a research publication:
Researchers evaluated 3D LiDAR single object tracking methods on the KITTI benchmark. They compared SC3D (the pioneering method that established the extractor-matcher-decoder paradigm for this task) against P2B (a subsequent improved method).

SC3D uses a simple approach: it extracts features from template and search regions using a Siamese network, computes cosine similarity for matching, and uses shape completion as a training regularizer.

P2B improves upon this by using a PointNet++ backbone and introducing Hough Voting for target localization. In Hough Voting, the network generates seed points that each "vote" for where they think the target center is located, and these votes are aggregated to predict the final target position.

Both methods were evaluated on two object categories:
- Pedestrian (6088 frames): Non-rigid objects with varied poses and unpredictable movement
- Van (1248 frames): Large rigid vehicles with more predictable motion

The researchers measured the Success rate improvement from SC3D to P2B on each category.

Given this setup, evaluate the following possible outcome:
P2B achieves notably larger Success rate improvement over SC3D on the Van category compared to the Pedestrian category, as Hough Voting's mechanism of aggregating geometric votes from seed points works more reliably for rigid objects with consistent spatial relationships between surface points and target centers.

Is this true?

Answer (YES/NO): NO